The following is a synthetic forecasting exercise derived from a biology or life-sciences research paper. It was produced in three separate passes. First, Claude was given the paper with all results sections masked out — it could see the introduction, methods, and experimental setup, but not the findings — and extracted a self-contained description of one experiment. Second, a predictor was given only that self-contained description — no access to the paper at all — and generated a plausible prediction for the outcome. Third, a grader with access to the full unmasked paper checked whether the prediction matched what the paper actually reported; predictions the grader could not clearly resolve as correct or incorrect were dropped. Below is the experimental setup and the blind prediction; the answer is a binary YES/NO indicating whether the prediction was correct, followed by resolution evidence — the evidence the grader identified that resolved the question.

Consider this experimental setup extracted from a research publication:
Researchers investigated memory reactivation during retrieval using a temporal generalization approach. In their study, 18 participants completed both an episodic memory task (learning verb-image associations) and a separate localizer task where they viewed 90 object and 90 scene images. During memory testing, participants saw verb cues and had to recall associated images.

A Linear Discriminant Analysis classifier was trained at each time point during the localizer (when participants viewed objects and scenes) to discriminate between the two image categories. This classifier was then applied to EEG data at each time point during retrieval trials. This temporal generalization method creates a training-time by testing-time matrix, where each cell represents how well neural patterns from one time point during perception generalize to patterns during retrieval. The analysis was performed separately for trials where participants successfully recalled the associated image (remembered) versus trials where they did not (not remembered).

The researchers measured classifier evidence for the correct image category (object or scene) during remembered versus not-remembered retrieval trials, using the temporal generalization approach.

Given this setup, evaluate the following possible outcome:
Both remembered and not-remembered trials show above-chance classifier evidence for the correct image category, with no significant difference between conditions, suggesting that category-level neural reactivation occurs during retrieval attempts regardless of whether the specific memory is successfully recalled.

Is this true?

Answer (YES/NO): NO